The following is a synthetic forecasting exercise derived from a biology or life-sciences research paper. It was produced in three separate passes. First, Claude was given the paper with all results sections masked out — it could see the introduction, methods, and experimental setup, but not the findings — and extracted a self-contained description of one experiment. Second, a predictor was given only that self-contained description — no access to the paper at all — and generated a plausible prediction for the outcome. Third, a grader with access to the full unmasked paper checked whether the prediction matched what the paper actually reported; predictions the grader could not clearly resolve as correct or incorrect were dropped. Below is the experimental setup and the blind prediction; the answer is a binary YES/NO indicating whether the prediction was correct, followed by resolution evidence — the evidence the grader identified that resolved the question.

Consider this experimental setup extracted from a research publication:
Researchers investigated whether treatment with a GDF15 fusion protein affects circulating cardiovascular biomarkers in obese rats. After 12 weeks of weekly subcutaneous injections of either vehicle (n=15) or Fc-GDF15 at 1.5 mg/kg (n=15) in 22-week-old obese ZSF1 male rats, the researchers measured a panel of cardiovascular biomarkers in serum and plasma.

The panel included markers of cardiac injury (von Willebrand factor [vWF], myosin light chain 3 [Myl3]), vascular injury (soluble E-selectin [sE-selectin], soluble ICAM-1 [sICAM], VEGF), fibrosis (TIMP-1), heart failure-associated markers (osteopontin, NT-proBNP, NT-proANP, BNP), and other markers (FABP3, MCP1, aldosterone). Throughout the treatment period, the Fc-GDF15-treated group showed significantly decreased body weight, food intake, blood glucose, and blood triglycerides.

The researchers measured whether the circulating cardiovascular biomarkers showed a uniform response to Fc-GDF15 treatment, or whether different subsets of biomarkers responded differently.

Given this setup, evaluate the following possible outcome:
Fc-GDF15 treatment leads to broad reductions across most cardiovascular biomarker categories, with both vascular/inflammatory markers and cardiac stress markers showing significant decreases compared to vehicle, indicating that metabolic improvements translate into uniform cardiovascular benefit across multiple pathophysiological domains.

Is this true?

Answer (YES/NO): NO